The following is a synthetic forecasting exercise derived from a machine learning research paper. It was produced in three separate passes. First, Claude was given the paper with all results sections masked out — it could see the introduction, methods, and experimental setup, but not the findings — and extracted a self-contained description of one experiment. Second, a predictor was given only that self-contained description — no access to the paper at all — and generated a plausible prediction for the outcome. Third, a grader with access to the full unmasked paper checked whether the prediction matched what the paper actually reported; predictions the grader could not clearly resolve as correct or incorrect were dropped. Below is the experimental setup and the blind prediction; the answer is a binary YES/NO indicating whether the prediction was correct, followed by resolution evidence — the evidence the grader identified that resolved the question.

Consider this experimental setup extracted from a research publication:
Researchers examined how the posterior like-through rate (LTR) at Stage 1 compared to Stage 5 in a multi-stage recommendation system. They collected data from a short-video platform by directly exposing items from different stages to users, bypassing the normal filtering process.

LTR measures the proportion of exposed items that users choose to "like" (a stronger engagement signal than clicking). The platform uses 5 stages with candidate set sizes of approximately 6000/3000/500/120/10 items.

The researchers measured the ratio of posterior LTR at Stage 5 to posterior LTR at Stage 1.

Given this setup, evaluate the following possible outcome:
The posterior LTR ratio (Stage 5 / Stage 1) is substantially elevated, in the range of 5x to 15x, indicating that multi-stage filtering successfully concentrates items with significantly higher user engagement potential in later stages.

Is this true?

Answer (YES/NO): NO